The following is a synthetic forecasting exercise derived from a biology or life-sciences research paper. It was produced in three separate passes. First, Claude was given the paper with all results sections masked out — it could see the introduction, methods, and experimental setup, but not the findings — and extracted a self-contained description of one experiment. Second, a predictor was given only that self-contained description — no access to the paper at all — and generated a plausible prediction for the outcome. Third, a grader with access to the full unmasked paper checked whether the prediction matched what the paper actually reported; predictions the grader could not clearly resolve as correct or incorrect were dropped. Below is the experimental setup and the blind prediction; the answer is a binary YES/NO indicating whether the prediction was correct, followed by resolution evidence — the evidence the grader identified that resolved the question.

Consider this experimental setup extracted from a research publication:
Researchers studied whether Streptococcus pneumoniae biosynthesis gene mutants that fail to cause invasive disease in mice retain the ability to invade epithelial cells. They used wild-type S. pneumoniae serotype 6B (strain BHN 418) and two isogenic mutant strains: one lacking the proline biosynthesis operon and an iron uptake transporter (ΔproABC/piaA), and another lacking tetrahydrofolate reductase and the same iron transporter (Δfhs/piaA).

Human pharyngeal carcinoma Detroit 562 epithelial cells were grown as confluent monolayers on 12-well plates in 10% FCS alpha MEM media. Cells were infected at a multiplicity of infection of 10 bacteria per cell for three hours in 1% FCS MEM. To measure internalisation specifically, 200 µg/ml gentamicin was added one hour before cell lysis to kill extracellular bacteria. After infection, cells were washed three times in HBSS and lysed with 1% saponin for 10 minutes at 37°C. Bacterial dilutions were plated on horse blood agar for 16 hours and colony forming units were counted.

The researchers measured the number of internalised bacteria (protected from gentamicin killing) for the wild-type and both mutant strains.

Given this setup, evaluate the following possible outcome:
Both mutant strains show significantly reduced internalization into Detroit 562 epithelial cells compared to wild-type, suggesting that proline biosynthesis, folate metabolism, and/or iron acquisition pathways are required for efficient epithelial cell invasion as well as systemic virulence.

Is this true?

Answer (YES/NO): NO